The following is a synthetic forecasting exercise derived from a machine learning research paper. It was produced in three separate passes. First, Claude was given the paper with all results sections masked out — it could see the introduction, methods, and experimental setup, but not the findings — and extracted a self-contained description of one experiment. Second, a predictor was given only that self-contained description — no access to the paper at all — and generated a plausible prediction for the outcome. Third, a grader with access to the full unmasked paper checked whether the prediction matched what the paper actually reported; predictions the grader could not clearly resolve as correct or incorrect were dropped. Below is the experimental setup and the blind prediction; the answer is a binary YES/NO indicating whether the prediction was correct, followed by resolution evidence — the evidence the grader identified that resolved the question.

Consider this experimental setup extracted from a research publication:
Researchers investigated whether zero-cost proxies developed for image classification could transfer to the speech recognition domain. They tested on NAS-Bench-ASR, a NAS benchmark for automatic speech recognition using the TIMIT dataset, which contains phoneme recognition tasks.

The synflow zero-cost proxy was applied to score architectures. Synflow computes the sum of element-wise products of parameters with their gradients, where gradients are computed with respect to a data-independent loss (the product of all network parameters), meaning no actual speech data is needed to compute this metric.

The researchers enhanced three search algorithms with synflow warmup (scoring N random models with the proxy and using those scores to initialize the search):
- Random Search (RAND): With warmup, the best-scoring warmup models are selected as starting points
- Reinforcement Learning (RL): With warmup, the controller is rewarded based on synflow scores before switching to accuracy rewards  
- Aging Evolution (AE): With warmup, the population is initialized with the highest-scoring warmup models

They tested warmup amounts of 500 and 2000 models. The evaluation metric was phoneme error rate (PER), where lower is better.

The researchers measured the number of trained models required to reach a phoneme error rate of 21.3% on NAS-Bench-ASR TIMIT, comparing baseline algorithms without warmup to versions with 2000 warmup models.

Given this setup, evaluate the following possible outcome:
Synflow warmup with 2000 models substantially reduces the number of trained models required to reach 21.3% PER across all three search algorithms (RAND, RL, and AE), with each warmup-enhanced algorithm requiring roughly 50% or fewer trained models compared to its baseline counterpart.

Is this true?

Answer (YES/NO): NO